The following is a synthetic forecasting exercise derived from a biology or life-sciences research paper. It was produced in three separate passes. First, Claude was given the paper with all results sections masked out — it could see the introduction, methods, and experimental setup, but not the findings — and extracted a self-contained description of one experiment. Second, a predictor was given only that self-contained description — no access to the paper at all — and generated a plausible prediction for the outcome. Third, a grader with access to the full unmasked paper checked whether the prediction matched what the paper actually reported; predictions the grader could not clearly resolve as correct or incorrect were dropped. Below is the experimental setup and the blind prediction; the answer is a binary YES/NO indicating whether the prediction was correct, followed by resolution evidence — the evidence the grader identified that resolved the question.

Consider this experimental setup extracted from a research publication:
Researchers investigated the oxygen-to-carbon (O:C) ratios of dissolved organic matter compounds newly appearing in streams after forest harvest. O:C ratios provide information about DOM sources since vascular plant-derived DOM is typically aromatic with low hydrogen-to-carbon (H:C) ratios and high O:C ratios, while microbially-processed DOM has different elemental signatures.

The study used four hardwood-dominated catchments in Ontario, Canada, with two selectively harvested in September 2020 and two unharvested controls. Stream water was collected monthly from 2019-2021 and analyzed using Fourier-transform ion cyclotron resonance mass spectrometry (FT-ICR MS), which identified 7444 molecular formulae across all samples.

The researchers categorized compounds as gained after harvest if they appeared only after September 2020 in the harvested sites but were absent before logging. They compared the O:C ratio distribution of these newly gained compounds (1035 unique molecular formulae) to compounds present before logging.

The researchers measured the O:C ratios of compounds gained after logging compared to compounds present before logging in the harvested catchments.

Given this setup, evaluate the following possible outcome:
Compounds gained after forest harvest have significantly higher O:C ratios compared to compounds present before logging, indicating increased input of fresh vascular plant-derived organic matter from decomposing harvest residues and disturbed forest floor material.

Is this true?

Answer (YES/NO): YES